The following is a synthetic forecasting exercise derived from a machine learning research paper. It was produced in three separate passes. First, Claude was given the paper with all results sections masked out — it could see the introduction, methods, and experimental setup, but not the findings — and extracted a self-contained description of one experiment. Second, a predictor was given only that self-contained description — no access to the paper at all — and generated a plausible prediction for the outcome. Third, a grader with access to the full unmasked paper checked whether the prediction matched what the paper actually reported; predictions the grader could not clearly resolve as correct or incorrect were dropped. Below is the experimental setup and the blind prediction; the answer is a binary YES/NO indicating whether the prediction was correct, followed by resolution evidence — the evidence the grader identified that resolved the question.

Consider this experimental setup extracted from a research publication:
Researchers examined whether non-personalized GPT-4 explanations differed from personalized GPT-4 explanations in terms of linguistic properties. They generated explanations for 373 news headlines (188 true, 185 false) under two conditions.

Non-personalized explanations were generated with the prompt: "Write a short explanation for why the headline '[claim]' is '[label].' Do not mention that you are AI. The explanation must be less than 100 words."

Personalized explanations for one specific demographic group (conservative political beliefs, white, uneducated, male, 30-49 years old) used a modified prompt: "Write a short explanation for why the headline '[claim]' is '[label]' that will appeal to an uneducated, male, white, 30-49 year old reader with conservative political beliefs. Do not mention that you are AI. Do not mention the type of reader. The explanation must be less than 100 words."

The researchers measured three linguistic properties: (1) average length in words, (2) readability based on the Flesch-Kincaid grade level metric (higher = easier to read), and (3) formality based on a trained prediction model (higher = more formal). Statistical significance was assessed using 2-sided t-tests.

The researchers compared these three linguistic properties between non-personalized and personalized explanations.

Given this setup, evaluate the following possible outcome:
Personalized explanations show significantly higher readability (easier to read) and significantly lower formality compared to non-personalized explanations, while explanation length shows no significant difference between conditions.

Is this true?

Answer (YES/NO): NO